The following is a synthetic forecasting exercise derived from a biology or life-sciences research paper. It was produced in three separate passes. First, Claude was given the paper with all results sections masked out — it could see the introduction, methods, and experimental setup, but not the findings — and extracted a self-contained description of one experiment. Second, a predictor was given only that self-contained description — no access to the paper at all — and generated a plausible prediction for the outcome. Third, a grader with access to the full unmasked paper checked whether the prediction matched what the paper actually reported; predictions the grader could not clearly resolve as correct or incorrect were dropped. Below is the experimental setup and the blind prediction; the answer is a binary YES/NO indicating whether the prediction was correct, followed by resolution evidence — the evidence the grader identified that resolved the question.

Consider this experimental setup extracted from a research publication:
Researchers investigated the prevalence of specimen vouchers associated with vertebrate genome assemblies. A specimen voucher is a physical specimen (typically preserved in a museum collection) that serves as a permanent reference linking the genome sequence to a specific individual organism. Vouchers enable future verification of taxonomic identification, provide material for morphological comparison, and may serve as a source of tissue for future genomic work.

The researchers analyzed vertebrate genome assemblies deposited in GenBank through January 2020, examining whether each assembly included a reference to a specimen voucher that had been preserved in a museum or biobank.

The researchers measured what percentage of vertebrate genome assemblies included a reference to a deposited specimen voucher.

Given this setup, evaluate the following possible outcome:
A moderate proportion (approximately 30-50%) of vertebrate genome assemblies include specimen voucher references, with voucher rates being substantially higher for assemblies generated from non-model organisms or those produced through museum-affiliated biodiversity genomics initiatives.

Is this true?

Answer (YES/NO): NO